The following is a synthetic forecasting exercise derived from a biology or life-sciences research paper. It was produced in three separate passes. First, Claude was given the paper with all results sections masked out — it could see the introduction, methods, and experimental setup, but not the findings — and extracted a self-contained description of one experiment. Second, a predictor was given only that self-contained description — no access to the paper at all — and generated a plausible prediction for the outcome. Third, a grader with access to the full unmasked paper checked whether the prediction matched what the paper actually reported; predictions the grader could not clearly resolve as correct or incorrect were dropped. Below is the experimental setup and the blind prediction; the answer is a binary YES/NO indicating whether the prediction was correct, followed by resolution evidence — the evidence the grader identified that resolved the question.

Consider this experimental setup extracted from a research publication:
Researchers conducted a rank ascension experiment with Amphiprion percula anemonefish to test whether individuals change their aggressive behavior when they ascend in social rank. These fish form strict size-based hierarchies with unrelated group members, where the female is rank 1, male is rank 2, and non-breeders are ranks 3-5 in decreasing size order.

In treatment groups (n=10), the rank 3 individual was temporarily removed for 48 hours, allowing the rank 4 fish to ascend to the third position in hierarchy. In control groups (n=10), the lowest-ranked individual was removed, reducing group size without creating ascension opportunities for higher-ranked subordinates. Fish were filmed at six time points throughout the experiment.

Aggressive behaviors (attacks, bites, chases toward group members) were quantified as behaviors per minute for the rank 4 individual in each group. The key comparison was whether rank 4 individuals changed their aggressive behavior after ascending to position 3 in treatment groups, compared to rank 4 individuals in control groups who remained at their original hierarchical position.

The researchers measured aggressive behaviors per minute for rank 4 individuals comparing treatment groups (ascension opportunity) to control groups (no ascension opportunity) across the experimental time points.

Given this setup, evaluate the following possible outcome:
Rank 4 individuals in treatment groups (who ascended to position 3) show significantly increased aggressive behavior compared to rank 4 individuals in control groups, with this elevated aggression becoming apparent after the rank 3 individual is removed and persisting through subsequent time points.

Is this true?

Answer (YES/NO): NO